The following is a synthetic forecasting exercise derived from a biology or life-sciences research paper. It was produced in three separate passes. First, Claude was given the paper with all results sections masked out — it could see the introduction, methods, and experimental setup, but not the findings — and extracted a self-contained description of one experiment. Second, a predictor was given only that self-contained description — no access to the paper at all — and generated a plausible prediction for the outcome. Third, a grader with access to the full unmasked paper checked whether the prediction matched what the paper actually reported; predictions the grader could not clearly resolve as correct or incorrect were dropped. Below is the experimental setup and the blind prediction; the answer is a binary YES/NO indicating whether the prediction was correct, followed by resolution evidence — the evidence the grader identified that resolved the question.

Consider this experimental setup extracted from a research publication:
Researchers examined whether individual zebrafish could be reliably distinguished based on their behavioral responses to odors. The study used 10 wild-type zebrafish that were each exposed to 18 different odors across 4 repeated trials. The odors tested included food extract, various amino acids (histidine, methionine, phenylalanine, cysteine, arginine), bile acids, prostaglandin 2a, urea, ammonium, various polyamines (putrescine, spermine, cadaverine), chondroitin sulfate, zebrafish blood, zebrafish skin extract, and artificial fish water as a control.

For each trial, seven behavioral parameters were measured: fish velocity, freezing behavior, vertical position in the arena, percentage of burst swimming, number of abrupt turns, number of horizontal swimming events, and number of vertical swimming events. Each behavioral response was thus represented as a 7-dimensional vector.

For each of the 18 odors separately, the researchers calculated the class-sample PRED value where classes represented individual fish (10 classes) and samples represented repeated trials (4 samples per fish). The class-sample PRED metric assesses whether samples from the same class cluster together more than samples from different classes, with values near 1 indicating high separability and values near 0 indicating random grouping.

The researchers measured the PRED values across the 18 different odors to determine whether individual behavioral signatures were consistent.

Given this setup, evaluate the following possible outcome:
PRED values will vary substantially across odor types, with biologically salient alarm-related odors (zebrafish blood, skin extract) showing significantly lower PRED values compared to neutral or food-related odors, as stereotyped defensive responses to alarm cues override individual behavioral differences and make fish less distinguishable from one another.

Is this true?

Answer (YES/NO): NO